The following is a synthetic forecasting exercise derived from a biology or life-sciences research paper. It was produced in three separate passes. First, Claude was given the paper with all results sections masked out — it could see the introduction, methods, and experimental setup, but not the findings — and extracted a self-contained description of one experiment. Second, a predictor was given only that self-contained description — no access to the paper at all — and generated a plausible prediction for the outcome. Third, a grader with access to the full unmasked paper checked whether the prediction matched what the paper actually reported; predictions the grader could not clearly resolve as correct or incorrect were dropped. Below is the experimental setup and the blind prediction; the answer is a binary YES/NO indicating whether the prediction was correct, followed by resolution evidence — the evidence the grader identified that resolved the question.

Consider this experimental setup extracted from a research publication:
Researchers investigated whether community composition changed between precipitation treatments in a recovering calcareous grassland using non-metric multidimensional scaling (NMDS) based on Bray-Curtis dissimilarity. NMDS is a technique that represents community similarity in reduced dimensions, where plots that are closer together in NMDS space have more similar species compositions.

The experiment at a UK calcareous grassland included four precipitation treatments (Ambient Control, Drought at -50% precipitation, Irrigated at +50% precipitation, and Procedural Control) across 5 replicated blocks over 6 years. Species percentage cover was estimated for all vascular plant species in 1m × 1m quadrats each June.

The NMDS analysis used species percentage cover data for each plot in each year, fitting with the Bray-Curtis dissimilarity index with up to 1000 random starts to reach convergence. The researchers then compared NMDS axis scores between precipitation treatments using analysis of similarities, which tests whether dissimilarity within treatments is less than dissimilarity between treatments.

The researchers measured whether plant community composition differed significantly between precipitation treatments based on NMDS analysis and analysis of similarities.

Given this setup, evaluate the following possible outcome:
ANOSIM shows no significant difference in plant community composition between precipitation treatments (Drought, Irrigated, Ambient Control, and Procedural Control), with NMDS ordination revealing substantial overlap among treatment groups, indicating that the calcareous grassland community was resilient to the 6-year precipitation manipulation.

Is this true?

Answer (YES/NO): NO